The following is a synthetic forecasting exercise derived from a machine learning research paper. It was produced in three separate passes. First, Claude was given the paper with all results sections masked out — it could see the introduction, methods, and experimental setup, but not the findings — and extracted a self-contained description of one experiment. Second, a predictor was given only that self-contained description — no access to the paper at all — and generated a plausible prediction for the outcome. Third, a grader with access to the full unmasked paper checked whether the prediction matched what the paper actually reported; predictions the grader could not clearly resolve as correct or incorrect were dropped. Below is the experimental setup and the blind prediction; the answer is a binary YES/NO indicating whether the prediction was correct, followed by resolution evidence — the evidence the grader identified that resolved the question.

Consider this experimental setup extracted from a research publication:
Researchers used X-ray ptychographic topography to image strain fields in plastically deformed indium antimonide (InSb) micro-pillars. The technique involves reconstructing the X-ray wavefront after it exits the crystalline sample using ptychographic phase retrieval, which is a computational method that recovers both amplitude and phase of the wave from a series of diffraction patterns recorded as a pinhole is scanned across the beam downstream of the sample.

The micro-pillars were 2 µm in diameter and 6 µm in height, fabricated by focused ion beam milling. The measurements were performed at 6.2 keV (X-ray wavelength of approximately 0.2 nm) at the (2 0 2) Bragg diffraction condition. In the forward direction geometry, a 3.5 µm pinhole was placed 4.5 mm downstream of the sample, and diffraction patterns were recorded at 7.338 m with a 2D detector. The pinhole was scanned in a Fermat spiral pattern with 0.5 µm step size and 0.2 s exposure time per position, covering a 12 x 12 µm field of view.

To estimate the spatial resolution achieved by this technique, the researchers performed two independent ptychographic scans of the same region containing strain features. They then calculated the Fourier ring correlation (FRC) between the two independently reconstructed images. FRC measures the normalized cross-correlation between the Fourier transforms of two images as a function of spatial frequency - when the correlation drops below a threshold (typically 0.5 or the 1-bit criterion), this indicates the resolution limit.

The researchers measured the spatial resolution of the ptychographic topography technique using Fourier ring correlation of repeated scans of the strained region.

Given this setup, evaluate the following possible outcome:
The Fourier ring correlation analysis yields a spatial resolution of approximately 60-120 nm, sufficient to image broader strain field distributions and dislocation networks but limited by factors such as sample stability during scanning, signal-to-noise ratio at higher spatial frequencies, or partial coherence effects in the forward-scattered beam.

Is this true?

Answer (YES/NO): NO